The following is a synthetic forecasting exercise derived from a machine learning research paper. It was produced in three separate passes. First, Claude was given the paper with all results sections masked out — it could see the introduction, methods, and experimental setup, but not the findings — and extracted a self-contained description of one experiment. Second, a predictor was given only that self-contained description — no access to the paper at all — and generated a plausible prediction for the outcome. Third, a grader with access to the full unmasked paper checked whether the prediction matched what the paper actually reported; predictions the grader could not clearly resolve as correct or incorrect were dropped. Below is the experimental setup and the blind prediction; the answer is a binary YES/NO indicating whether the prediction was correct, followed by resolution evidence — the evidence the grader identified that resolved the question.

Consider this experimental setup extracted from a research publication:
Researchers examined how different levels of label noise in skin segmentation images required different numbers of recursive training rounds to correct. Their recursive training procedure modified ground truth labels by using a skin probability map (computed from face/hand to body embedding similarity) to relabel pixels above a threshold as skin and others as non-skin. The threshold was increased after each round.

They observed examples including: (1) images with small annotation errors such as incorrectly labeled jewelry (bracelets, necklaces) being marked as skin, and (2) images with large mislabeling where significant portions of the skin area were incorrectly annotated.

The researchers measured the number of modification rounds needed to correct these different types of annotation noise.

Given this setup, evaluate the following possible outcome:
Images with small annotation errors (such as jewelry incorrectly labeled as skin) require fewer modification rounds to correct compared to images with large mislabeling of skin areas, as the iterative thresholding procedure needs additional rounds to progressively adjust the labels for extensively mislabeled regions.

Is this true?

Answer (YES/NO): YES